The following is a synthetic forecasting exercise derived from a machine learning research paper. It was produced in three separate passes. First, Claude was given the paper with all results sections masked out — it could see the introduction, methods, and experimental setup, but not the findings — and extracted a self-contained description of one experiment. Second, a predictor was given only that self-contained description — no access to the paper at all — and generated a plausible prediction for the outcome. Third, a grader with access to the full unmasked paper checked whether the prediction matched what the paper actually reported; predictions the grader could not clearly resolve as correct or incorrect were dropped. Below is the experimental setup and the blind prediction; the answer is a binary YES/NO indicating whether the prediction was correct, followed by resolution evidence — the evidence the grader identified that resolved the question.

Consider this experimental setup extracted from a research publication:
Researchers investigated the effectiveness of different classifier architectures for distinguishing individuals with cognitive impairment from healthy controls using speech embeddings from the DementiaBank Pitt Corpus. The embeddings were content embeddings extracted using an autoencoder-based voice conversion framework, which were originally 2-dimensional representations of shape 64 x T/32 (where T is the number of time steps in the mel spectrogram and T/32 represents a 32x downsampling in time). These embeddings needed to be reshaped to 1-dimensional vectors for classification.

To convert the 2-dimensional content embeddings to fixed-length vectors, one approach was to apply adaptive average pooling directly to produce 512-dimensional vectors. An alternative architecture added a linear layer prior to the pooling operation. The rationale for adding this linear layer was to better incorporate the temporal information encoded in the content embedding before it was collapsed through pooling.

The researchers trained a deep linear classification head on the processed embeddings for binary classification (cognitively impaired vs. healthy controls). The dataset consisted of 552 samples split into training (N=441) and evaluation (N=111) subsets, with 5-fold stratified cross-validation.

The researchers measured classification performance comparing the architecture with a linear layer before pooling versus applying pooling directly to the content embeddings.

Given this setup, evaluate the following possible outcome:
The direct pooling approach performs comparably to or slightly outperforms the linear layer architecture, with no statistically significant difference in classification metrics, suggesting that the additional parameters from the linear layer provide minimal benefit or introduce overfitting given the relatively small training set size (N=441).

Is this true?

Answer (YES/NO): NO